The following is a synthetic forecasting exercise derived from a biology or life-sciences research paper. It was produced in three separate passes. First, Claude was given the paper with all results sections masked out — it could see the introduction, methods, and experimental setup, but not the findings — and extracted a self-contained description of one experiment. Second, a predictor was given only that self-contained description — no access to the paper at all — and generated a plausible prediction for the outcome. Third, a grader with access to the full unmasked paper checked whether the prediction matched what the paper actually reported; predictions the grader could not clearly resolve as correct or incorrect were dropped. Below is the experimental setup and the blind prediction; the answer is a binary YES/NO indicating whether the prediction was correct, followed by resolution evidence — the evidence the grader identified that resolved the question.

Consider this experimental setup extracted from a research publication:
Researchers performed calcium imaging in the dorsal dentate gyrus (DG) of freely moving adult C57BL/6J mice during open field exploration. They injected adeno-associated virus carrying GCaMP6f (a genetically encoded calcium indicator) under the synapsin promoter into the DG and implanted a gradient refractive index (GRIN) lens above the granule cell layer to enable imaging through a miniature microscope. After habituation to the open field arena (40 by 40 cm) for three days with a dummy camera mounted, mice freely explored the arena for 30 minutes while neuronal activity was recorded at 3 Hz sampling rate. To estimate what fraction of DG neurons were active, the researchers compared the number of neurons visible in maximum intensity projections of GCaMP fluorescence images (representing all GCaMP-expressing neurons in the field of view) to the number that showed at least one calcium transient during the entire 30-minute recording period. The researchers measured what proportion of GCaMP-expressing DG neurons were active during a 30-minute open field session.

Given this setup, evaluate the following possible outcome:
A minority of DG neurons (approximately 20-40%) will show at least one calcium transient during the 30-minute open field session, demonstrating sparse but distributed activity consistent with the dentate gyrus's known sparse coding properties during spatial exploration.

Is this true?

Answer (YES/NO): NO